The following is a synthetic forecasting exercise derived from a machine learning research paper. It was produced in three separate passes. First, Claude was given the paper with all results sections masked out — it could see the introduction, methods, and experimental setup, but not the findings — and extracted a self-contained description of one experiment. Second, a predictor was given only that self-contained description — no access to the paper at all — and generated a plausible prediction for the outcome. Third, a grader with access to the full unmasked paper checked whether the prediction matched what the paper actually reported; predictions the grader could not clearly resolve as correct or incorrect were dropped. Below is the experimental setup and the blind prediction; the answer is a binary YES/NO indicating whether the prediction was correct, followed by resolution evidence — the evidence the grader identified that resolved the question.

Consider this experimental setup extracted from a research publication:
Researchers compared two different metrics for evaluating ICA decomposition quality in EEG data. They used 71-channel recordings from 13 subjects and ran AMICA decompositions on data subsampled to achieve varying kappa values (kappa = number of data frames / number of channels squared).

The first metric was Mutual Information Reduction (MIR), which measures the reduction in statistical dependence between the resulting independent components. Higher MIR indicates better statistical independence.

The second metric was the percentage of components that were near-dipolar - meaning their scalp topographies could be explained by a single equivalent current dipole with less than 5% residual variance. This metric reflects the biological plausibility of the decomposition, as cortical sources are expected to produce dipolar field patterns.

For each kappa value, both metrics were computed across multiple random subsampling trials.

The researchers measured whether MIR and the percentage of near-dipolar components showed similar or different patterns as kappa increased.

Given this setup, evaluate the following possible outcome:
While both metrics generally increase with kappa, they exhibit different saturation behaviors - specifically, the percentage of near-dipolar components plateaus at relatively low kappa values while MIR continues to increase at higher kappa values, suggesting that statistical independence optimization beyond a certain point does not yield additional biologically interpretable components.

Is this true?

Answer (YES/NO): NO